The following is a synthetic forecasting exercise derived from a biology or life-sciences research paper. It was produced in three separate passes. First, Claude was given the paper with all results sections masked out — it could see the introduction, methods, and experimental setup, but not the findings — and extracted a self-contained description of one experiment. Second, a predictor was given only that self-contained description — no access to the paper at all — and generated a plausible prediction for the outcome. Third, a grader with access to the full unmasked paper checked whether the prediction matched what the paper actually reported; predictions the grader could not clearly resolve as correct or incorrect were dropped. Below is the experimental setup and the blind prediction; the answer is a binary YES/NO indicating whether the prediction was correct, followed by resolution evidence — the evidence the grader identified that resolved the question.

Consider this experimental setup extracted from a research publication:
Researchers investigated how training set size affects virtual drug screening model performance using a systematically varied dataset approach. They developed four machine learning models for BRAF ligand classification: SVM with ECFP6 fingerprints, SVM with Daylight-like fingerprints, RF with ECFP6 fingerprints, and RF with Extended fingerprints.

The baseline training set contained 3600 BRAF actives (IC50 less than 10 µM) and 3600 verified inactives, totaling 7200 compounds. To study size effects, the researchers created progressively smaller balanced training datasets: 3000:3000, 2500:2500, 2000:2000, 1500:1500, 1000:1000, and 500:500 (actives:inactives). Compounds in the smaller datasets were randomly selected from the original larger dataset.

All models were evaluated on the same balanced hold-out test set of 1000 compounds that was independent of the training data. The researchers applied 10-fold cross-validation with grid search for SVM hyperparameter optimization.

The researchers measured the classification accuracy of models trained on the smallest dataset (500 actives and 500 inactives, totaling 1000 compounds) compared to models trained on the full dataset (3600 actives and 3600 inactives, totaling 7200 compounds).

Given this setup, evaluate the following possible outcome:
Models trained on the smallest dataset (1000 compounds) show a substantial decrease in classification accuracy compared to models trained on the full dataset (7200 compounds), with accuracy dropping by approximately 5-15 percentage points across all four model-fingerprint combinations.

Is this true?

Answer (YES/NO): NO